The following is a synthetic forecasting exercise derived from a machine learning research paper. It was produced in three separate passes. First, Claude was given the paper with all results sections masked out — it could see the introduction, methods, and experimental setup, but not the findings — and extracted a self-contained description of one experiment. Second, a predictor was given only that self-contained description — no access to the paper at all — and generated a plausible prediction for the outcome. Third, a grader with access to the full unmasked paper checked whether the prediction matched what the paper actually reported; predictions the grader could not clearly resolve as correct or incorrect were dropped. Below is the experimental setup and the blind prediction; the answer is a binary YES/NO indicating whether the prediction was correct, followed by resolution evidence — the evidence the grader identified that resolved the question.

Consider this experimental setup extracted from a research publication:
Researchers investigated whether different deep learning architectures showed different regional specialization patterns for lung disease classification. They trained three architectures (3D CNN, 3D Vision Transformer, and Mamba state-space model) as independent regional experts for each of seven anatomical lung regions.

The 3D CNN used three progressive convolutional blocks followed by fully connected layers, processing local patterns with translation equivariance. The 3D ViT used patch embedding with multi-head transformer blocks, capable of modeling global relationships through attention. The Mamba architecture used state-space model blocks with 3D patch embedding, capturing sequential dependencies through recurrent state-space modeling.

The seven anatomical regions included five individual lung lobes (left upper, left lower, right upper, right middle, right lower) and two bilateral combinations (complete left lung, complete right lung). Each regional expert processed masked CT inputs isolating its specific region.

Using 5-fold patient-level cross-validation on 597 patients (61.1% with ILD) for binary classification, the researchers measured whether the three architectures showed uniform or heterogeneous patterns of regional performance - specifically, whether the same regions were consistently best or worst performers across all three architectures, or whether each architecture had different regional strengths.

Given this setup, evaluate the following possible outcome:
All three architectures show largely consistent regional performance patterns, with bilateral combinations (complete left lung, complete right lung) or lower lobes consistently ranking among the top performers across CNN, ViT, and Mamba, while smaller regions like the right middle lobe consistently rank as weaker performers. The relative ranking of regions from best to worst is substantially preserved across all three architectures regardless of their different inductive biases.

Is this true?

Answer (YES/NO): NO